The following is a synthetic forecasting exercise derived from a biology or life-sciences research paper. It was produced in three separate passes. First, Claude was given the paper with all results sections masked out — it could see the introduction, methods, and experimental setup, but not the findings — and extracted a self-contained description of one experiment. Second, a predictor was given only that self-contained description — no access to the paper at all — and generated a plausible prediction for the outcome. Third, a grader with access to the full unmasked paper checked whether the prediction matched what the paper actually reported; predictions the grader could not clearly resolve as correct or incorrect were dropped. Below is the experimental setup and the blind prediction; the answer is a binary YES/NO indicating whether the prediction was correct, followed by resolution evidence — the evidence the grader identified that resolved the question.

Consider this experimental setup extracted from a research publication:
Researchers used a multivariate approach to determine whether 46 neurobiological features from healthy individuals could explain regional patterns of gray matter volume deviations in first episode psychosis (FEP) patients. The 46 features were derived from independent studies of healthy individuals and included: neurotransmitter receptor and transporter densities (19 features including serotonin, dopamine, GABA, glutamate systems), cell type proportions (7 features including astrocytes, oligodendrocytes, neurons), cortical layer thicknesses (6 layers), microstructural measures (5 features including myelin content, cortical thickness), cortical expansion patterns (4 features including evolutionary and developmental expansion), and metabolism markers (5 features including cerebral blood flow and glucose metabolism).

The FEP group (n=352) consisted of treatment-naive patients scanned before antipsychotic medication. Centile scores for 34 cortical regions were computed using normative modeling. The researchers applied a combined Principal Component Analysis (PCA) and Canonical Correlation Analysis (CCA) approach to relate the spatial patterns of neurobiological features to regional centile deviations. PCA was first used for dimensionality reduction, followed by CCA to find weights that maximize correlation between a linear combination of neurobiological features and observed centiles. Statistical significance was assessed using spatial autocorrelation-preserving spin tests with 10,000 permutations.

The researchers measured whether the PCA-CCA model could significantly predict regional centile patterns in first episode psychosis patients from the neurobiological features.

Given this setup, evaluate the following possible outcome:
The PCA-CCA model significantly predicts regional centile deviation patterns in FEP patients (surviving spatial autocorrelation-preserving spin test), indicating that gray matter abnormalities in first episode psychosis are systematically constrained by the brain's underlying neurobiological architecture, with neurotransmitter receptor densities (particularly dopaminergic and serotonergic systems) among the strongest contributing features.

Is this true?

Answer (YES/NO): NO